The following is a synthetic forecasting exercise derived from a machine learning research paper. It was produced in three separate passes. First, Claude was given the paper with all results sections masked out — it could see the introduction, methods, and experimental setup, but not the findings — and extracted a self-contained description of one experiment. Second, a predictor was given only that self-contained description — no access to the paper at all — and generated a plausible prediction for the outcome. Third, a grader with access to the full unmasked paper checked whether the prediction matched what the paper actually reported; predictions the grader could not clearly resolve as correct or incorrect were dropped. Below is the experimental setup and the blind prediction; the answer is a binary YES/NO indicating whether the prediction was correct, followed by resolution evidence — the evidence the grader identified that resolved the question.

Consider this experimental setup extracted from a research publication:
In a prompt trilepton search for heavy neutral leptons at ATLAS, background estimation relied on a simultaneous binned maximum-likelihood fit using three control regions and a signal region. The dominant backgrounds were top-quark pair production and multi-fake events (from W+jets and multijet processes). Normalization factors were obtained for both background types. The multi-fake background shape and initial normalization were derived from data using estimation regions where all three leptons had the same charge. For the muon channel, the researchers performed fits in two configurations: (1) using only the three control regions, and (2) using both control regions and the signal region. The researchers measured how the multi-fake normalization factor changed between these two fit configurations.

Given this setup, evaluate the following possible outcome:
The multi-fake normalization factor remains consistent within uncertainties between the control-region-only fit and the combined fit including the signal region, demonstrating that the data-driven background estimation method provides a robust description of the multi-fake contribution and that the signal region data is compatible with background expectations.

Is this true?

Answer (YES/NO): NO